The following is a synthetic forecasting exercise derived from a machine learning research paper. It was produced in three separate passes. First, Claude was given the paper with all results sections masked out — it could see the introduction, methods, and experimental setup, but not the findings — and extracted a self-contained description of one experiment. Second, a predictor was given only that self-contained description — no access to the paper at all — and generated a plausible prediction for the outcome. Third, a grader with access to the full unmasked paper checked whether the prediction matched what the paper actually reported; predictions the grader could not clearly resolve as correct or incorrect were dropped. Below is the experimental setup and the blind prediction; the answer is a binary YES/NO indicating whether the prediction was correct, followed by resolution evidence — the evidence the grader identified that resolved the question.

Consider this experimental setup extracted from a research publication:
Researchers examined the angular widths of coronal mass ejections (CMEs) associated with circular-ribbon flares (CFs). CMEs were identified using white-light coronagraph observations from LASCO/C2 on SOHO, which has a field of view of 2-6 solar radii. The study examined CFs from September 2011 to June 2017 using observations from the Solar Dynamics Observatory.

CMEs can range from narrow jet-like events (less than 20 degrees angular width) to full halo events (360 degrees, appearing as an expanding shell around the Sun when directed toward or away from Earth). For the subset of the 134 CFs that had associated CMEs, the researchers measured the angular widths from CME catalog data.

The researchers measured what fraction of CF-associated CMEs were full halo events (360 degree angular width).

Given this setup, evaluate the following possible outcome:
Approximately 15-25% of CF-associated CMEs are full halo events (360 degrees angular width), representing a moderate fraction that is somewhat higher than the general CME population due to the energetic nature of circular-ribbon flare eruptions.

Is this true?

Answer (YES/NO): YES